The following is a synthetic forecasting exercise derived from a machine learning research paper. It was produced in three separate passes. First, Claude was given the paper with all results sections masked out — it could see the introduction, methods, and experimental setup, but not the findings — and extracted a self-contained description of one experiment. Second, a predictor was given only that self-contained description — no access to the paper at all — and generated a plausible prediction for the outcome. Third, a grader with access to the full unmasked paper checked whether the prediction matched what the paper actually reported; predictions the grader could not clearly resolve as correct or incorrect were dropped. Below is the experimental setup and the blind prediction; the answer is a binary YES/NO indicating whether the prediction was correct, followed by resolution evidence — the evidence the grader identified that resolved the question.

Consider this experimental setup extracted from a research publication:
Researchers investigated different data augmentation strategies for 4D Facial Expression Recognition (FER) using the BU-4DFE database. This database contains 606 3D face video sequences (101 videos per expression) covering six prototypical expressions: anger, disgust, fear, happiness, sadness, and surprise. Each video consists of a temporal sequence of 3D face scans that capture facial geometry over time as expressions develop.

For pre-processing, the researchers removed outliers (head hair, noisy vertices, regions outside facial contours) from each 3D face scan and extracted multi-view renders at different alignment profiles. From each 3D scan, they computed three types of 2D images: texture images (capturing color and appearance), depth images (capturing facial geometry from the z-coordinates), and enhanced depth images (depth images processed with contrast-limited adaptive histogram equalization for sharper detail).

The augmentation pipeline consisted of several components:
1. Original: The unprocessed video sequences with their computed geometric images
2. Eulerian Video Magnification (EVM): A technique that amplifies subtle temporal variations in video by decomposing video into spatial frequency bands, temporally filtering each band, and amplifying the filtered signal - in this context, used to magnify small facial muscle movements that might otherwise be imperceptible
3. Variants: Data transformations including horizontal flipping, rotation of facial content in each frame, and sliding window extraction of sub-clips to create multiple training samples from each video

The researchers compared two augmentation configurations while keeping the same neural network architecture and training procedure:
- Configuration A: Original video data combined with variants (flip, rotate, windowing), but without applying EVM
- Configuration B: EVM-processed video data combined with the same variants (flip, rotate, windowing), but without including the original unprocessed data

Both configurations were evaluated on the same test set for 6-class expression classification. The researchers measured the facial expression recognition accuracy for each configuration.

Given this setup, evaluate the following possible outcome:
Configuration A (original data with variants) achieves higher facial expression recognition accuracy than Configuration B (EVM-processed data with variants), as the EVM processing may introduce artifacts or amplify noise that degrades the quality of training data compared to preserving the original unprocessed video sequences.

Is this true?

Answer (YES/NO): YES